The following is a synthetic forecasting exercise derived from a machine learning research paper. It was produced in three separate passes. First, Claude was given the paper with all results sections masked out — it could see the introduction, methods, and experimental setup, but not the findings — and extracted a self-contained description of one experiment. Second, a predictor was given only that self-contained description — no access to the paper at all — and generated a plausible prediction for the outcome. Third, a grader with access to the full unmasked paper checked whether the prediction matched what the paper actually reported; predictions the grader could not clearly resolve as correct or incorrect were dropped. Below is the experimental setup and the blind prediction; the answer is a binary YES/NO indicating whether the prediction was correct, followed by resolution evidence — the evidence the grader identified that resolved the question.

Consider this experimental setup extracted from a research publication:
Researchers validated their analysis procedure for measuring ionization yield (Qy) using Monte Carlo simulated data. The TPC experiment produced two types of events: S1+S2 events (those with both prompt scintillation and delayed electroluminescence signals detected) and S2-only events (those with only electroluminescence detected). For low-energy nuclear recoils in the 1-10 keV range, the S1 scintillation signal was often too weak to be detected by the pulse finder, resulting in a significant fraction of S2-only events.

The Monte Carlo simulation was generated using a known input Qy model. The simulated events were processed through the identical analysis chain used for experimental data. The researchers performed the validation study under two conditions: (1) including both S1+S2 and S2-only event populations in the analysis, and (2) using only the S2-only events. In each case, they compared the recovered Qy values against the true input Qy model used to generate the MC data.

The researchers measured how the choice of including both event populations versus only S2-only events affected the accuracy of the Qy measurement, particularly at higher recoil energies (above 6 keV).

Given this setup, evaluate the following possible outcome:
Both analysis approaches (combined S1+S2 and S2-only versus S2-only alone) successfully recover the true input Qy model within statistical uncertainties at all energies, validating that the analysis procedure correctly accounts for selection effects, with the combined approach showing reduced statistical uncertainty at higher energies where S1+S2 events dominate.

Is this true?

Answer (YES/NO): NO